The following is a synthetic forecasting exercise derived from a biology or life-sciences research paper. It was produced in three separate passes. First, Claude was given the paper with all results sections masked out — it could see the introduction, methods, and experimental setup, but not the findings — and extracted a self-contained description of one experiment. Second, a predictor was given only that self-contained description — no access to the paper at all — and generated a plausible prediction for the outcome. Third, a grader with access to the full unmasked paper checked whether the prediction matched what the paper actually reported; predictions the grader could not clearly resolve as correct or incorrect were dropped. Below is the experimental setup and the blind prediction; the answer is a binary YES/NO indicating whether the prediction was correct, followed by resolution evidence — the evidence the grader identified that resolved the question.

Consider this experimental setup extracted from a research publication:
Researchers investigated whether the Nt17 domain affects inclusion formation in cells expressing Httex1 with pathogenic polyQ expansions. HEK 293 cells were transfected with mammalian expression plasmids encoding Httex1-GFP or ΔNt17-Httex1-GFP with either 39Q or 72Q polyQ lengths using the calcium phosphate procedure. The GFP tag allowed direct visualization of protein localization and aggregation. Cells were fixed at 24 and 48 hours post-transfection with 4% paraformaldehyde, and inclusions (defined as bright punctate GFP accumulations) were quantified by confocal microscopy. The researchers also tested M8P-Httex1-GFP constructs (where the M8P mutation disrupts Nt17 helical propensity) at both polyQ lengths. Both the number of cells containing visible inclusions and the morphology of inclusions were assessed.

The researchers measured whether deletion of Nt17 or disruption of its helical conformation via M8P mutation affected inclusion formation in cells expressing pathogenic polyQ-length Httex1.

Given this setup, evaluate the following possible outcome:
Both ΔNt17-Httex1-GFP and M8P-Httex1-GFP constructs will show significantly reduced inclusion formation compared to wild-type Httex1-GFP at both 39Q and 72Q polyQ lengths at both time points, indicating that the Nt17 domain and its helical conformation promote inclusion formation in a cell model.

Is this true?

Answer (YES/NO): NO